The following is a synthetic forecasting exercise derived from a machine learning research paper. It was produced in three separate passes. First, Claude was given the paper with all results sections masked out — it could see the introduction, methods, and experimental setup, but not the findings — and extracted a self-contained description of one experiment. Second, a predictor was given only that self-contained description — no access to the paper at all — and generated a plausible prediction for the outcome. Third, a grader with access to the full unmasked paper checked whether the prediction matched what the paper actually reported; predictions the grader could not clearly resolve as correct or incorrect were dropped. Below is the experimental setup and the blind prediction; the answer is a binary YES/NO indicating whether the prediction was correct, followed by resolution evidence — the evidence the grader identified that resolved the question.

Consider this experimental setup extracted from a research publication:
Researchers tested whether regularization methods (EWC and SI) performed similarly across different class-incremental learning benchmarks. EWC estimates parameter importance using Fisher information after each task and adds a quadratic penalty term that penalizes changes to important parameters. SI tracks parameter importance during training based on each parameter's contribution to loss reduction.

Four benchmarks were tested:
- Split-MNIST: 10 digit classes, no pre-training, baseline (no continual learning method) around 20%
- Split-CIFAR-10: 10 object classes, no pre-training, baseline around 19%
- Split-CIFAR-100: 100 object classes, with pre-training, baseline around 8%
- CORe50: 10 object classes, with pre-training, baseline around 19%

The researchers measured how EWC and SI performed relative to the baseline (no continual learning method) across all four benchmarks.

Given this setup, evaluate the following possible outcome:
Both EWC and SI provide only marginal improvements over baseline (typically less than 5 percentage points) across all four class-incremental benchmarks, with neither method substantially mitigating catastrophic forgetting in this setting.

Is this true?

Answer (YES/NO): YES